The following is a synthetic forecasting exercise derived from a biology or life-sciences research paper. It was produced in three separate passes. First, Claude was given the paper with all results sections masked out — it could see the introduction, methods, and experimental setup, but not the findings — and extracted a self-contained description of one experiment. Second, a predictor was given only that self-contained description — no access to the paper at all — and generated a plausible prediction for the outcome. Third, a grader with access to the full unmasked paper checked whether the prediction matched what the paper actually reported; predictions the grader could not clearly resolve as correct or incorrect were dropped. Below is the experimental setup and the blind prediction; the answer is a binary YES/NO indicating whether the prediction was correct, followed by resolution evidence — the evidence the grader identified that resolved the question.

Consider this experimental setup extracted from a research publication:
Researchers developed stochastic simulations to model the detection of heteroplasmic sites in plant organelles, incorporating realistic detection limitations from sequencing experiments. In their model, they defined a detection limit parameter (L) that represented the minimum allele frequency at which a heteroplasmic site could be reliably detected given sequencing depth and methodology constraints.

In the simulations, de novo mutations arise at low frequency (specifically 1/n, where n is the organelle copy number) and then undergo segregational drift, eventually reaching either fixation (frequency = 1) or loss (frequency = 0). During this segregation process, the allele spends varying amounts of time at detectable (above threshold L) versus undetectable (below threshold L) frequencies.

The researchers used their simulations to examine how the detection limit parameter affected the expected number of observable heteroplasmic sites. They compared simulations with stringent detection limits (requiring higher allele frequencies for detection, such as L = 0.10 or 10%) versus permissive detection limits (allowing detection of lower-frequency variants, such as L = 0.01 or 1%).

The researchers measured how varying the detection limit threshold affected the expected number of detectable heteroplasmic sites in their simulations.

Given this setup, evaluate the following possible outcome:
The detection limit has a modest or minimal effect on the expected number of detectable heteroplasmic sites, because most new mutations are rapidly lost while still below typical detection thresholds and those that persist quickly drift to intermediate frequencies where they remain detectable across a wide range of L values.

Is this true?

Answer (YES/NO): YES